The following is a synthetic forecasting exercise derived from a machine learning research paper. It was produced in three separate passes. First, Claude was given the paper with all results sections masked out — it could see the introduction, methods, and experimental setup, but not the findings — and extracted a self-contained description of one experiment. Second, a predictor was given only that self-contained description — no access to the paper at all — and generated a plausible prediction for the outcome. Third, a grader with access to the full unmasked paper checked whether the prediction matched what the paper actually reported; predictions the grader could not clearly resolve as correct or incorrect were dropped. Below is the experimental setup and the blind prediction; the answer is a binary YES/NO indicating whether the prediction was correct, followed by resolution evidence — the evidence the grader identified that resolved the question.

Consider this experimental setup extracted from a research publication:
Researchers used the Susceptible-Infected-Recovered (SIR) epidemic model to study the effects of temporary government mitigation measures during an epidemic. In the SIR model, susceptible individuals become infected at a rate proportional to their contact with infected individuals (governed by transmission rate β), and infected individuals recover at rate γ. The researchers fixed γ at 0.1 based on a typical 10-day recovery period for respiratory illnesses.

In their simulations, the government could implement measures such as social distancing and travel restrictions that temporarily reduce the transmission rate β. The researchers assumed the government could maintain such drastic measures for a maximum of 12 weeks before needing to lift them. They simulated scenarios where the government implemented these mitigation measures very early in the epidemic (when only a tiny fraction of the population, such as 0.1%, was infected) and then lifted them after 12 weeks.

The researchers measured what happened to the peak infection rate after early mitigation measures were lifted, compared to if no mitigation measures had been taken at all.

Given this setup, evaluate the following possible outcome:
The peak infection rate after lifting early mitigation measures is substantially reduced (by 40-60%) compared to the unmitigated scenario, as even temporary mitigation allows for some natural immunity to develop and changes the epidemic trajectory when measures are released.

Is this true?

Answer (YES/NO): NO